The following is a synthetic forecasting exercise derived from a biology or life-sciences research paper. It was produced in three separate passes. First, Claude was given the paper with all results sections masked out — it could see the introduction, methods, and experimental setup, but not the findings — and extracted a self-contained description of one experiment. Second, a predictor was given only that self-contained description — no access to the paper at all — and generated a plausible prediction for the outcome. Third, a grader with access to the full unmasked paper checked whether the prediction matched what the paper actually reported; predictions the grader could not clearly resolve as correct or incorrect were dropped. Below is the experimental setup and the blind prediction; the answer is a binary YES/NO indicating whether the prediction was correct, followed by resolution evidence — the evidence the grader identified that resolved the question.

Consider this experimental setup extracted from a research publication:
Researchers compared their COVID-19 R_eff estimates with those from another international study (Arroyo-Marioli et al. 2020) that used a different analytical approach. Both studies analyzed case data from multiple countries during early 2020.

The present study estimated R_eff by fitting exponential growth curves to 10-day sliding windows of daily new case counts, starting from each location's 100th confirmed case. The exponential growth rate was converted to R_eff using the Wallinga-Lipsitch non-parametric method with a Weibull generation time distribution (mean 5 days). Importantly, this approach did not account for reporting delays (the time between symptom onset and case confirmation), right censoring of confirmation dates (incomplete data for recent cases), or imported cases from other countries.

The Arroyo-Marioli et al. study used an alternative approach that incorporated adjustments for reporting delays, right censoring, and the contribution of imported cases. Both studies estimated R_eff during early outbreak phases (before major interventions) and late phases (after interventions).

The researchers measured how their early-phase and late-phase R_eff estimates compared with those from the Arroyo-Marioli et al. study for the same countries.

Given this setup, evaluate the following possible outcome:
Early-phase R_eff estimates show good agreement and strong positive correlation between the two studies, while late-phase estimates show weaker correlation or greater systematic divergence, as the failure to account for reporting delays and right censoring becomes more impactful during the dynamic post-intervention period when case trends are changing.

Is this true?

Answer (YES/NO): NO